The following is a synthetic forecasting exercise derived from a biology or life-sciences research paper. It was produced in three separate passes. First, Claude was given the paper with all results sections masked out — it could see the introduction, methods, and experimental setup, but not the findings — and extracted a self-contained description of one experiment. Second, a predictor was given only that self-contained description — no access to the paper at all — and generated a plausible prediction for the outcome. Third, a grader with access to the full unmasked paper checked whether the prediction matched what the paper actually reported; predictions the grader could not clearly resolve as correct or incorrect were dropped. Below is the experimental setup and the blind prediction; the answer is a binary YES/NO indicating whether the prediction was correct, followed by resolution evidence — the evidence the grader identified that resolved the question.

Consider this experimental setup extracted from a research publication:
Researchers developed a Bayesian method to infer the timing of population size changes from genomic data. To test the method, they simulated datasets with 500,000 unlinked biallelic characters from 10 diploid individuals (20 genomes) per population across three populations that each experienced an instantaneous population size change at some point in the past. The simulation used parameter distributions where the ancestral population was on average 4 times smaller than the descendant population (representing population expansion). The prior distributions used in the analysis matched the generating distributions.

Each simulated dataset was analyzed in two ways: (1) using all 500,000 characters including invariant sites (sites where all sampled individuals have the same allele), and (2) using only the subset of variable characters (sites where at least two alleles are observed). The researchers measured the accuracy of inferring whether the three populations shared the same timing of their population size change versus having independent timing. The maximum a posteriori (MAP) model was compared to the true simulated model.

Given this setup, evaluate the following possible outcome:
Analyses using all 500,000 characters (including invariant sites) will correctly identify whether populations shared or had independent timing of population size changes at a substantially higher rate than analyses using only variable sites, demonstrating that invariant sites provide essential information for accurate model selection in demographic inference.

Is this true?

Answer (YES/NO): YES